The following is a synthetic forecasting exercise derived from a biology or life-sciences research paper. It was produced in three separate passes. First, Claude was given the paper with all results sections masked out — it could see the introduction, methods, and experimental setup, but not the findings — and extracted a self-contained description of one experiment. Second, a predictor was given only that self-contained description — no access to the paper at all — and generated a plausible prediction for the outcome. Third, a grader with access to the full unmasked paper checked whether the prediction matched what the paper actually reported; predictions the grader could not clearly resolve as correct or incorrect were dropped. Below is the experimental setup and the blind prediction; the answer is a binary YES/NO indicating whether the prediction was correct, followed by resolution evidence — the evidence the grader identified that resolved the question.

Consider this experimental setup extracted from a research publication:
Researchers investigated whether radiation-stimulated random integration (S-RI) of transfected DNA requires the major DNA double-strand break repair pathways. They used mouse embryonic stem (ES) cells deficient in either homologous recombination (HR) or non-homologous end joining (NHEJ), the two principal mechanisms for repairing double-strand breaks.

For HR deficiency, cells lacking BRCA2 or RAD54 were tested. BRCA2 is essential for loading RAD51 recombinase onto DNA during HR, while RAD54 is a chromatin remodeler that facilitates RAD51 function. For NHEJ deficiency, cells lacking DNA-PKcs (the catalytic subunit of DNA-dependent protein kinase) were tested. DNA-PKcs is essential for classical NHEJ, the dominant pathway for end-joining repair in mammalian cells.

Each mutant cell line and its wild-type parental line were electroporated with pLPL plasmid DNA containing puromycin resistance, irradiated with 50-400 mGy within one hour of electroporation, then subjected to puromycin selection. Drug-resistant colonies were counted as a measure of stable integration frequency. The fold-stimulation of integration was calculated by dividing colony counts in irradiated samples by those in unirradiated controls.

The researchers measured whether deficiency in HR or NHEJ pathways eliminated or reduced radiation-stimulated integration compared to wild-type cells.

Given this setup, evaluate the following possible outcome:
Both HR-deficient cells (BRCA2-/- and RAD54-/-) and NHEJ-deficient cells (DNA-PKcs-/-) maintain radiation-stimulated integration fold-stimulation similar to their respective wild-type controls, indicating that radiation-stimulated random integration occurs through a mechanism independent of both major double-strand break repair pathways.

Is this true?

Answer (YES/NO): NO